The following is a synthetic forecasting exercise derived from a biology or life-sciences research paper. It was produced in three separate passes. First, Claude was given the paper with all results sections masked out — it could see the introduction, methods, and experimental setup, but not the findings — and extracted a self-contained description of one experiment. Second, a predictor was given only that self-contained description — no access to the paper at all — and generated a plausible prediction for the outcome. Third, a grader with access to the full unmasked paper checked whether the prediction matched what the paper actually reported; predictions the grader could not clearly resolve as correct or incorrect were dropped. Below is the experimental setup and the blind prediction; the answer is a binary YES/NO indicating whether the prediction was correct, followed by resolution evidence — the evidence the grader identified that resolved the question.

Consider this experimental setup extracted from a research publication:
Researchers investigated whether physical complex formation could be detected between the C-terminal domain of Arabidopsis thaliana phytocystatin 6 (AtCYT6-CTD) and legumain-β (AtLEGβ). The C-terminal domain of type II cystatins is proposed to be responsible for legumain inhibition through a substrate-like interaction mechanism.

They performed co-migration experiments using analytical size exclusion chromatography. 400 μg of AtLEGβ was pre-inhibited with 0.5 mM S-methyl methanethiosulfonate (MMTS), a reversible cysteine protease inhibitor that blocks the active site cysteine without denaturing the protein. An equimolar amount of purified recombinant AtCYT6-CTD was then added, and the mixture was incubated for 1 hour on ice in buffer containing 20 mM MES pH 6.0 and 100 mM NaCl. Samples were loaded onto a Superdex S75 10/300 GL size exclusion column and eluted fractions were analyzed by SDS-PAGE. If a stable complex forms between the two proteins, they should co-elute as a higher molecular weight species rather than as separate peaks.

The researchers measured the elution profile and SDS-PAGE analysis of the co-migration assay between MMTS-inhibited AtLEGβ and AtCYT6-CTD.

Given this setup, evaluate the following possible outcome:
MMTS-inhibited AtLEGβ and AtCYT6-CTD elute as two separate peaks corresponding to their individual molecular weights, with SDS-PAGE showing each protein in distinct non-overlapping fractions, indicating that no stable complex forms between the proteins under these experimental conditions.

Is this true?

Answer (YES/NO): NO